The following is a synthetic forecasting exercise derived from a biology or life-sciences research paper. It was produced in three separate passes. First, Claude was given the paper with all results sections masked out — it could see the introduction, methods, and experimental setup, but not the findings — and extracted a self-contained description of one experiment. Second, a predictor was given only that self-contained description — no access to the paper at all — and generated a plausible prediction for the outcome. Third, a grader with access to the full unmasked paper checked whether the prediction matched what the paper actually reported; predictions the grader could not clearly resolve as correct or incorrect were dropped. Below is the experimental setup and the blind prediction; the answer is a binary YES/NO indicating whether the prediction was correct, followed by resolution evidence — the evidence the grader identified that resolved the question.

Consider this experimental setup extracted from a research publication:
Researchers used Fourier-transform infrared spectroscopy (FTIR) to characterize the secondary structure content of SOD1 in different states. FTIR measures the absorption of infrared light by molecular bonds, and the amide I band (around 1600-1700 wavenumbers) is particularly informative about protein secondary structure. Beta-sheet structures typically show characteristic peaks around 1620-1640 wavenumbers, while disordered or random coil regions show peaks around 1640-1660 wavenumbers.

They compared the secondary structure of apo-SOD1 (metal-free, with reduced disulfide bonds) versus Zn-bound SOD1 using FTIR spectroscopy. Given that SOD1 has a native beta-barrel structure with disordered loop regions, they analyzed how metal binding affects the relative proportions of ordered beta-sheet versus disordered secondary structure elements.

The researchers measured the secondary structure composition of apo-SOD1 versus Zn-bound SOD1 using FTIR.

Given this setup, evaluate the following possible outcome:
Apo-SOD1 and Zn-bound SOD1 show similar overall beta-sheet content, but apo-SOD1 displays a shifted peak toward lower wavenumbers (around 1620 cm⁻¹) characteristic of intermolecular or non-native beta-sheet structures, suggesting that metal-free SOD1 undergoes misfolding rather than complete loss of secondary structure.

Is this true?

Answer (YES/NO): NO